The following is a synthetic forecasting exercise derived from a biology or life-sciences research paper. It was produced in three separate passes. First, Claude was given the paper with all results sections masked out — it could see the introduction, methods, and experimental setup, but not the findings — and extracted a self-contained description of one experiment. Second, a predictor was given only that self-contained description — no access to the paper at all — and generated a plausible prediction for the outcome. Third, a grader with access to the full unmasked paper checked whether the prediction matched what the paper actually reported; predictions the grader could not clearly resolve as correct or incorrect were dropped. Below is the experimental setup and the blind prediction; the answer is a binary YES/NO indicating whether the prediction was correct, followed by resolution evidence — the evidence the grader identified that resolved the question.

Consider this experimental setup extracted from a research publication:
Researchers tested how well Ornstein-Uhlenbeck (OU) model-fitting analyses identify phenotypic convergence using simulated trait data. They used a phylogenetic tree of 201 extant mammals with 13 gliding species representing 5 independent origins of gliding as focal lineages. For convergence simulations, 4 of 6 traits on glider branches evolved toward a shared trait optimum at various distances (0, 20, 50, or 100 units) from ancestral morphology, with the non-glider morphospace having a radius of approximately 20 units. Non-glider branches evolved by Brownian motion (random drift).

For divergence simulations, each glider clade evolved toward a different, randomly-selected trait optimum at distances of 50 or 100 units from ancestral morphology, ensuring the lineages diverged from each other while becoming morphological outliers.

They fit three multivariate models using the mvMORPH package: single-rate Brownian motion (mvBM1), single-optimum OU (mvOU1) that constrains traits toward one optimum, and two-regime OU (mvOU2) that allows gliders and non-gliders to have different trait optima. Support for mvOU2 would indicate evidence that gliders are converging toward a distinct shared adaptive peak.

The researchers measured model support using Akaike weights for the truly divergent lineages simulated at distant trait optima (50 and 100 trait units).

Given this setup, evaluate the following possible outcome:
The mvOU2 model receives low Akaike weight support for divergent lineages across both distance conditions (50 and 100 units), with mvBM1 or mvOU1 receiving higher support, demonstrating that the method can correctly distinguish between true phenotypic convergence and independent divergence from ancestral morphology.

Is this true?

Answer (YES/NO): NO